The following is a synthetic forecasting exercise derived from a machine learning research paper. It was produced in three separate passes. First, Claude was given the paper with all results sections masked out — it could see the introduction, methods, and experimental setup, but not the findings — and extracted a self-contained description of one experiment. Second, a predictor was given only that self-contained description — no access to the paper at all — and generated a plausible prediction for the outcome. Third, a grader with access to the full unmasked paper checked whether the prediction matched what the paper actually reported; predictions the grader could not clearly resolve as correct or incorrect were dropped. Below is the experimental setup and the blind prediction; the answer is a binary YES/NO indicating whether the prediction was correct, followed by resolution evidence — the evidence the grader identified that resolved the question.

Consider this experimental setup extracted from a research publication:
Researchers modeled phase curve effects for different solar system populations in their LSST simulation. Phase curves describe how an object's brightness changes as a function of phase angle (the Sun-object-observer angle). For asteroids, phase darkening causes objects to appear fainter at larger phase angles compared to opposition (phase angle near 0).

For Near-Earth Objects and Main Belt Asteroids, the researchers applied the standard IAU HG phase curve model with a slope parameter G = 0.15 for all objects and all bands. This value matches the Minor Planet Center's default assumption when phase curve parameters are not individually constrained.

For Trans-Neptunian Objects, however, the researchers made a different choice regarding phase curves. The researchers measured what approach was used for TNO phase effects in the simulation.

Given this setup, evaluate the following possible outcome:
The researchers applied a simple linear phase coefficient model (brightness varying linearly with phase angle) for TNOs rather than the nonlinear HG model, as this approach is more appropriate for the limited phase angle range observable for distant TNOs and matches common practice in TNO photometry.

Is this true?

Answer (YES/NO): NO